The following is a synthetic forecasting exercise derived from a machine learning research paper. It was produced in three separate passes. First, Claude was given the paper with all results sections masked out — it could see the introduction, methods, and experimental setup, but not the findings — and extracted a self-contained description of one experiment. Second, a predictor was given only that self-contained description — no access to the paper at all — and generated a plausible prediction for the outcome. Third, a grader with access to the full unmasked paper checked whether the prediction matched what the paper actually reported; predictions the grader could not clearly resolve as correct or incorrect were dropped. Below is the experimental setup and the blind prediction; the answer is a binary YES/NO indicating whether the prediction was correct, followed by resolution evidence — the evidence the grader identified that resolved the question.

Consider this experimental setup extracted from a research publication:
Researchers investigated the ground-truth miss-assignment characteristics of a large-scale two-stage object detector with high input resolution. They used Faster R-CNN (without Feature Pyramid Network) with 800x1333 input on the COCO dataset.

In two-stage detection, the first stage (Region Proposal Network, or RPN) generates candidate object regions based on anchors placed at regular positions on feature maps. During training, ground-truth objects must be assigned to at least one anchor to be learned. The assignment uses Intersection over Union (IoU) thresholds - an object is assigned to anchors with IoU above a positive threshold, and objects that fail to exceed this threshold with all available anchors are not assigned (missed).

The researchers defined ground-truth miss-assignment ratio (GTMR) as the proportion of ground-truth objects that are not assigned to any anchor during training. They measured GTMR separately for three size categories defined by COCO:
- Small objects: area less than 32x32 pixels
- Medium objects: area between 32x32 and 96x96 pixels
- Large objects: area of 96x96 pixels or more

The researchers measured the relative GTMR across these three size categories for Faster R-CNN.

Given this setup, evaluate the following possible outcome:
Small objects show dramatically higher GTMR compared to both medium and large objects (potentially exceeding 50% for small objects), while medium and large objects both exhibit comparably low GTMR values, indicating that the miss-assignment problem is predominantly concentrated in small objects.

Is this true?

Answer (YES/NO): NO